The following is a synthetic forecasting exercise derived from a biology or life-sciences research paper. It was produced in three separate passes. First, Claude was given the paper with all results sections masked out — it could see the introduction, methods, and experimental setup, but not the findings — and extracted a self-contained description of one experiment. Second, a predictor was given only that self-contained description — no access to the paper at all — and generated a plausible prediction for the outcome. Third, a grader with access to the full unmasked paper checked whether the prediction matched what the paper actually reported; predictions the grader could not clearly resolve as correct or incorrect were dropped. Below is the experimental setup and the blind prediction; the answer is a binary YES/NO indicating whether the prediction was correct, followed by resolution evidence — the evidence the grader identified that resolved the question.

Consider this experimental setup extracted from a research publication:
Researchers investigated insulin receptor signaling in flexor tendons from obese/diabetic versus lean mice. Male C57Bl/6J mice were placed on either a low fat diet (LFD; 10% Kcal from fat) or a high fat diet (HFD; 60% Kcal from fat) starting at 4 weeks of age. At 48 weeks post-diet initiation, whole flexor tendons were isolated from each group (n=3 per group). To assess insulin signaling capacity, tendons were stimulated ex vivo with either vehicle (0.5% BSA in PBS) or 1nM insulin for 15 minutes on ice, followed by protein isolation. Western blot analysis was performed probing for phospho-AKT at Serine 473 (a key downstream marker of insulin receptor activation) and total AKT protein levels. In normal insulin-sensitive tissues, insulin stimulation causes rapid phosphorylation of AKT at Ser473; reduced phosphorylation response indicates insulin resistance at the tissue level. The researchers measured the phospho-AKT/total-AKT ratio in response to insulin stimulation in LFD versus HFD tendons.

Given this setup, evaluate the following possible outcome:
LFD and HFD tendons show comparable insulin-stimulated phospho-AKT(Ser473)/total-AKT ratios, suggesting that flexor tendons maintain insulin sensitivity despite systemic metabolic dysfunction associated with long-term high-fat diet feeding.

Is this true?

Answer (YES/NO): NO